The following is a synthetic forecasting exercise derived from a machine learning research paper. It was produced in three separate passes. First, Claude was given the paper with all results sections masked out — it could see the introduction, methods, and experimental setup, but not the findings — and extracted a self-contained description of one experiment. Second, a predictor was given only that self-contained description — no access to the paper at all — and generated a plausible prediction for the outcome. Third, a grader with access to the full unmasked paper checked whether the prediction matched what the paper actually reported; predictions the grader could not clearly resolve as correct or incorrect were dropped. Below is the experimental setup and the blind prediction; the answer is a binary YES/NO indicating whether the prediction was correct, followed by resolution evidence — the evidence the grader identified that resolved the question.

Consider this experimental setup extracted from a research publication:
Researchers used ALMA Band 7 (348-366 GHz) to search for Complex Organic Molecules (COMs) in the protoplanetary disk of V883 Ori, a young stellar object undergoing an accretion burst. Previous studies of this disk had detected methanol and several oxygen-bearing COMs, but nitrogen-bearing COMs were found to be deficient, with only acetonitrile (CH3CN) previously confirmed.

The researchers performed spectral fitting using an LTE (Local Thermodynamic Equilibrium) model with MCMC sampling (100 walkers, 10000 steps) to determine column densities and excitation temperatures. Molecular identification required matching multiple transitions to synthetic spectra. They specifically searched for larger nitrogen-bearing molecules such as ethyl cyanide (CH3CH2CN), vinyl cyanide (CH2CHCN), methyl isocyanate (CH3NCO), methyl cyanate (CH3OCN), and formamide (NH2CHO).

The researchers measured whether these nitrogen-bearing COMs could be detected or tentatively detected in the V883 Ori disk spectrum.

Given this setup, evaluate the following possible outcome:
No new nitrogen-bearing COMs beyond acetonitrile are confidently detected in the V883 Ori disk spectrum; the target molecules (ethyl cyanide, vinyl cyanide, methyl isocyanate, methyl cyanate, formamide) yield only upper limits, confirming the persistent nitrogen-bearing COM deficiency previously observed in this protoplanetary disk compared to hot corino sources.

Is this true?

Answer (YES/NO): NO